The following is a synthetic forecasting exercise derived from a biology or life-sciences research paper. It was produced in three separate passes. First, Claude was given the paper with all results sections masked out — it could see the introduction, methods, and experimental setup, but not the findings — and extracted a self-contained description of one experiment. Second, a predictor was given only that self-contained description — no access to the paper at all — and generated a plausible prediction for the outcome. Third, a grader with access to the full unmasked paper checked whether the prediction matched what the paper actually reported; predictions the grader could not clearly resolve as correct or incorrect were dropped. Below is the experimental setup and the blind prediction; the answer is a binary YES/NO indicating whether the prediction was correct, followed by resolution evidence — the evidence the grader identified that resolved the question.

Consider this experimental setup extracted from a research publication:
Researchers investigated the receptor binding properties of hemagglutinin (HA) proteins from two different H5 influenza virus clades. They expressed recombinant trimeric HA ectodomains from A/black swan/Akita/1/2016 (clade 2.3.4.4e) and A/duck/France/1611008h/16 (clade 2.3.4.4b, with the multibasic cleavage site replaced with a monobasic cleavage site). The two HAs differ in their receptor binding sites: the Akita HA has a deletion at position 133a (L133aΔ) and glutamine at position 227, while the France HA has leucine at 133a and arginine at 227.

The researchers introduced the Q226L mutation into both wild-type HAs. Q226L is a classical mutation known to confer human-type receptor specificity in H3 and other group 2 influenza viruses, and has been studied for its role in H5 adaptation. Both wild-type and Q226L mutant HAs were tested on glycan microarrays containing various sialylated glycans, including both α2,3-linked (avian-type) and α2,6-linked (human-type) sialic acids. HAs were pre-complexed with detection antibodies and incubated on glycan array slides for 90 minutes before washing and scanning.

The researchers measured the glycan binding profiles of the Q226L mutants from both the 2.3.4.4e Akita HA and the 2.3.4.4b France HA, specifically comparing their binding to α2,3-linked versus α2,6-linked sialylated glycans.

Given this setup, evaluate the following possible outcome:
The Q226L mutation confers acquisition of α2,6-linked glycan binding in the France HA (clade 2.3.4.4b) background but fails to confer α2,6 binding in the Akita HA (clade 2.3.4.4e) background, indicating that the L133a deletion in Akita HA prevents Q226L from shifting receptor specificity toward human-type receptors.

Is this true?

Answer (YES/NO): NO